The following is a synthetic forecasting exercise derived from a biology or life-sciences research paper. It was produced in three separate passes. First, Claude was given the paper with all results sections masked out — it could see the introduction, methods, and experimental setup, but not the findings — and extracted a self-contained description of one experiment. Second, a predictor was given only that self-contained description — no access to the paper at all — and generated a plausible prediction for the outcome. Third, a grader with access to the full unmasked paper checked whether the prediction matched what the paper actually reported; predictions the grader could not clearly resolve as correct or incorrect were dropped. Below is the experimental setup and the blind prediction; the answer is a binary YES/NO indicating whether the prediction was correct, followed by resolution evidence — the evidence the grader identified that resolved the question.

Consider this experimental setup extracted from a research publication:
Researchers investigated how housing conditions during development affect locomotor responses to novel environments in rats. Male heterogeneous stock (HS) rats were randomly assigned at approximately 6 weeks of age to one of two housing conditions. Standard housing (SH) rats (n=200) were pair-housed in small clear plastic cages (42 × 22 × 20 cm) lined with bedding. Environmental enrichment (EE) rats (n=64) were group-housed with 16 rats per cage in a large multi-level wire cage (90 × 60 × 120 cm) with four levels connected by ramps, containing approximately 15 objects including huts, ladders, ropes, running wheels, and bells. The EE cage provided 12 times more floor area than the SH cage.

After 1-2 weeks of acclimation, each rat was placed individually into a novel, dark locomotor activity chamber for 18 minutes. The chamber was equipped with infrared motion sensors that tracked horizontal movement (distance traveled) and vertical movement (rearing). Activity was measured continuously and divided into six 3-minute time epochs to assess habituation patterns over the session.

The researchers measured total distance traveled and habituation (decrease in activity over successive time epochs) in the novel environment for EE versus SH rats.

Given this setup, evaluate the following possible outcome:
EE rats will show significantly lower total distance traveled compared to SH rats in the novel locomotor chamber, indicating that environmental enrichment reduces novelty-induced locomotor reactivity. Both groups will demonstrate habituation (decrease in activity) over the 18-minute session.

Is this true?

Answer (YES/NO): YES